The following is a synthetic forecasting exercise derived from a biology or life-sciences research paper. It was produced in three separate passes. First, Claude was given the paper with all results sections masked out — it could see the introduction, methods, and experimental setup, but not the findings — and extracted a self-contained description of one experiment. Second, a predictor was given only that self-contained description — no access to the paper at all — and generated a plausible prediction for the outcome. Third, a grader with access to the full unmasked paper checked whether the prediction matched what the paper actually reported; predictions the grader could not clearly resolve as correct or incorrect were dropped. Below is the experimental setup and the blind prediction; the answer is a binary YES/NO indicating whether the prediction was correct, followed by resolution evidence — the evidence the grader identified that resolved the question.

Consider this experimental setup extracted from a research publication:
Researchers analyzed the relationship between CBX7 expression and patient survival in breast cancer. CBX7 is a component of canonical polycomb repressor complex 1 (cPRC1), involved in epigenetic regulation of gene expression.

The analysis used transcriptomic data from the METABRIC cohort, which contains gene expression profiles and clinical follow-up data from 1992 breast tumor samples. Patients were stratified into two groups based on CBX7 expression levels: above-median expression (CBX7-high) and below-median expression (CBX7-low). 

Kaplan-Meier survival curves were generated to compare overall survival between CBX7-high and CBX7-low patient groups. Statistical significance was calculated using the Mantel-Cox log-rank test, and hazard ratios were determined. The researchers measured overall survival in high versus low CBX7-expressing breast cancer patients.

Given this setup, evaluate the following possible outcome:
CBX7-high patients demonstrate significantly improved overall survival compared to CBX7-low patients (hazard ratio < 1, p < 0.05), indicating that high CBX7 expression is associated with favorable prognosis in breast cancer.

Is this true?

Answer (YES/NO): NO